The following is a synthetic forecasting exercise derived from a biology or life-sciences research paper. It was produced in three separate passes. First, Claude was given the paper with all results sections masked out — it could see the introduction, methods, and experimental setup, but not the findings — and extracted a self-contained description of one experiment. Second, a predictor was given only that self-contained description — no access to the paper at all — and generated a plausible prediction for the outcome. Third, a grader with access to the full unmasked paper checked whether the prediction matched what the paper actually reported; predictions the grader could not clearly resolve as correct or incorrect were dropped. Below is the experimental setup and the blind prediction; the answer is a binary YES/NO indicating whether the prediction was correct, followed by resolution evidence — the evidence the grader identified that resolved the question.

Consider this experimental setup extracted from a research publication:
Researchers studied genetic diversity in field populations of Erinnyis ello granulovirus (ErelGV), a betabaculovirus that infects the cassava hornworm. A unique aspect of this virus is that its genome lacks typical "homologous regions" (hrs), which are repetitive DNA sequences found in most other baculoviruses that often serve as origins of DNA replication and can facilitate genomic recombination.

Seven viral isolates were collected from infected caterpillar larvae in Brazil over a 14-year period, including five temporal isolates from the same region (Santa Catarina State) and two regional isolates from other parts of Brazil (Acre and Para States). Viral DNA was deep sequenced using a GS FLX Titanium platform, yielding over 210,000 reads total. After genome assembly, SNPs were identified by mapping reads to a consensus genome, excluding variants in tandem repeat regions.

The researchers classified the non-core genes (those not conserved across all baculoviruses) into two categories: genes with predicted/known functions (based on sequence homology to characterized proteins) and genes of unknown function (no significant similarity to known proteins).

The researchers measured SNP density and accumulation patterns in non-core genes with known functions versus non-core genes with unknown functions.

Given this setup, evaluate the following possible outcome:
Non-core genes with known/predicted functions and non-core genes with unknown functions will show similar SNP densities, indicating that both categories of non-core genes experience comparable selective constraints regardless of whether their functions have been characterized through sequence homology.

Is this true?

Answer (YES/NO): NO